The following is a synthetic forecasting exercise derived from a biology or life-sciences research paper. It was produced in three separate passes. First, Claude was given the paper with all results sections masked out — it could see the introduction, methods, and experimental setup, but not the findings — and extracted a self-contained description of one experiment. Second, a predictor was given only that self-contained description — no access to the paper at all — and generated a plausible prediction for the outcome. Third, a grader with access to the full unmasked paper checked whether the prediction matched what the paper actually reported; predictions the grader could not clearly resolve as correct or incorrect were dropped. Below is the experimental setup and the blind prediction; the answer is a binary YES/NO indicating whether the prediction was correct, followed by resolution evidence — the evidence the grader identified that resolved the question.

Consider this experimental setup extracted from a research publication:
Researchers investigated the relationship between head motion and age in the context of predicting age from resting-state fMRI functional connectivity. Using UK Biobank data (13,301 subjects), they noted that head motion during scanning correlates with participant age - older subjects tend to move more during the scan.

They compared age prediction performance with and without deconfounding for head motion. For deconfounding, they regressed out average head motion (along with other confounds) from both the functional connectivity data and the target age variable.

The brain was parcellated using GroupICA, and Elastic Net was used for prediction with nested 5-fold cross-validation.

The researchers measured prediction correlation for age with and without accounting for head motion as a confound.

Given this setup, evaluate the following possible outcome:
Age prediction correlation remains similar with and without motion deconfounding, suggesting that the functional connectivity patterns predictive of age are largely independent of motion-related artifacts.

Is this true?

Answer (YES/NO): NO